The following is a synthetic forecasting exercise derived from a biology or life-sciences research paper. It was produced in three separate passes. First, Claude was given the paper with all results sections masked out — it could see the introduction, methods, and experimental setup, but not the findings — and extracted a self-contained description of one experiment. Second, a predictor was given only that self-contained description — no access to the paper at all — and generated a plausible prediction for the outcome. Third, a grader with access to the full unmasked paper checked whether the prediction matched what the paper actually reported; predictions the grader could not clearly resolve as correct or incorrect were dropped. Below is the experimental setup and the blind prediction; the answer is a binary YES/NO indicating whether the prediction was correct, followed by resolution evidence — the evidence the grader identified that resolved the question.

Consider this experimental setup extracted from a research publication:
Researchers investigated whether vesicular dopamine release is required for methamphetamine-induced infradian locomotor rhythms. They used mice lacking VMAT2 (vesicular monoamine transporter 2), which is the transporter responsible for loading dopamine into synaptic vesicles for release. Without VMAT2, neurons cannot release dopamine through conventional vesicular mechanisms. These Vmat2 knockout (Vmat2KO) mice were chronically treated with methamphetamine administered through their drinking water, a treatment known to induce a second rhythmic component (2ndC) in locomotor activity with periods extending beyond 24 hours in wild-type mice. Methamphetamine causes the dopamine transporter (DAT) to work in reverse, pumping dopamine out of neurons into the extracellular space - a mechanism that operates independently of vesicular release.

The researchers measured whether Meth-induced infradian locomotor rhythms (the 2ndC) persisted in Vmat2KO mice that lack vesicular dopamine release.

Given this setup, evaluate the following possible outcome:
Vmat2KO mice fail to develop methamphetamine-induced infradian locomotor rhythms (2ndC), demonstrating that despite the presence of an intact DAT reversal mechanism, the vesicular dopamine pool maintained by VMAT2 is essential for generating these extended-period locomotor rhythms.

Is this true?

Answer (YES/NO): NO